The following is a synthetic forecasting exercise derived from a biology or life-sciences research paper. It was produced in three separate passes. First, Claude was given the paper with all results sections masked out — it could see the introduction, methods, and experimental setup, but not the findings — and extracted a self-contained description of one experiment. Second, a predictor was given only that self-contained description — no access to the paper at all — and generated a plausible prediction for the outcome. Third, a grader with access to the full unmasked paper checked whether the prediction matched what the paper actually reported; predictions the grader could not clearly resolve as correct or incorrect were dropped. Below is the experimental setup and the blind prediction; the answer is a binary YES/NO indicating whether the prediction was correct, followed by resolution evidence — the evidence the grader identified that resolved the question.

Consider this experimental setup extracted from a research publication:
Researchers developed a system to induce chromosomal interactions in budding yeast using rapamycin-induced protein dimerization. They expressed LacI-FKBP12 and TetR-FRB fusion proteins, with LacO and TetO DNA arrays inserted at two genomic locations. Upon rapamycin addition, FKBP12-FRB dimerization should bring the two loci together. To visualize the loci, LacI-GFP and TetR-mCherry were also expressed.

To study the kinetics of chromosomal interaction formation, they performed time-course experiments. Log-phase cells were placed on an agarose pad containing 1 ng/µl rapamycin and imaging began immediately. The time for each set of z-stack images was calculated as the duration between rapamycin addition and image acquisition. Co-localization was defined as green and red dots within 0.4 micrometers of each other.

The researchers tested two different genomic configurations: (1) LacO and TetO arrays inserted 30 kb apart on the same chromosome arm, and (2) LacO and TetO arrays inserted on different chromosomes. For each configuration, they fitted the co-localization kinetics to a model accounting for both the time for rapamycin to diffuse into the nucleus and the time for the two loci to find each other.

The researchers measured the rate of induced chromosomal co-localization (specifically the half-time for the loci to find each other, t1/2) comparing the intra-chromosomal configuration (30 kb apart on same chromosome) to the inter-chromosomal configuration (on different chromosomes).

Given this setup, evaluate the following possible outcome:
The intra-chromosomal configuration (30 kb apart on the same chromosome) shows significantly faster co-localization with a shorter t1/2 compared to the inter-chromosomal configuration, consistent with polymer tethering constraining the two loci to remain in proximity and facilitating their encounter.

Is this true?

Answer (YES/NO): YES